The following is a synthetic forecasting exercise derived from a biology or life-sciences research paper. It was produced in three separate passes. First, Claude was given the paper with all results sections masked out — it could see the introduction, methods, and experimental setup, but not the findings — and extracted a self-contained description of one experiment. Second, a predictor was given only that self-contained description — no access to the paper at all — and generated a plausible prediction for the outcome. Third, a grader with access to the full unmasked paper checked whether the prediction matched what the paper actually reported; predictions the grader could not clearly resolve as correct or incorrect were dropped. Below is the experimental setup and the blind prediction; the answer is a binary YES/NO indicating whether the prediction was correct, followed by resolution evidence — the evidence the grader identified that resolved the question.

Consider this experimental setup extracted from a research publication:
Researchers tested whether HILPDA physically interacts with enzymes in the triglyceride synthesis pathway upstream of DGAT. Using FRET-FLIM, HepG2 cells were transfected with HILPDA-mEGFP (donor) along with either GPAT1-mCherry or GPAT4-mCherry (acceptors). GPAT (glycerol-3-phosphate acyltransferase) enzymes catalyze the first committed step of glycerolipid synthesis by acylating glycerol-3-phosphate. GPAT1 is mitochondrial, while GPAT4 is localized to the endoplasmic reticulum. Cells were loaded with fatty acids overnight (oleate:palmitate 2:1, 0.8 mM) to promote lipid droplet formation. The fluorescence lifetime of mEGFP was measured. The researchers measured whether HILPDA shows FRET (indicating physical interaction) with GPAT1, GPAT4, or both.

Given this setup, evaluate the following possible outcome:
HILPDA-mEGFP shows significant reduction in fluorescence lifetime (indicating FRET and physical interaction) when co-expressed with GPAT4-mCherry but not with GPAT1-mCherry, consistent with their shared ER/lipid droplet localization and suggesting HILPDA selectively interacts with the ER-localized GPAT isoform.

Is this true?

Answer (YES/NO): NO